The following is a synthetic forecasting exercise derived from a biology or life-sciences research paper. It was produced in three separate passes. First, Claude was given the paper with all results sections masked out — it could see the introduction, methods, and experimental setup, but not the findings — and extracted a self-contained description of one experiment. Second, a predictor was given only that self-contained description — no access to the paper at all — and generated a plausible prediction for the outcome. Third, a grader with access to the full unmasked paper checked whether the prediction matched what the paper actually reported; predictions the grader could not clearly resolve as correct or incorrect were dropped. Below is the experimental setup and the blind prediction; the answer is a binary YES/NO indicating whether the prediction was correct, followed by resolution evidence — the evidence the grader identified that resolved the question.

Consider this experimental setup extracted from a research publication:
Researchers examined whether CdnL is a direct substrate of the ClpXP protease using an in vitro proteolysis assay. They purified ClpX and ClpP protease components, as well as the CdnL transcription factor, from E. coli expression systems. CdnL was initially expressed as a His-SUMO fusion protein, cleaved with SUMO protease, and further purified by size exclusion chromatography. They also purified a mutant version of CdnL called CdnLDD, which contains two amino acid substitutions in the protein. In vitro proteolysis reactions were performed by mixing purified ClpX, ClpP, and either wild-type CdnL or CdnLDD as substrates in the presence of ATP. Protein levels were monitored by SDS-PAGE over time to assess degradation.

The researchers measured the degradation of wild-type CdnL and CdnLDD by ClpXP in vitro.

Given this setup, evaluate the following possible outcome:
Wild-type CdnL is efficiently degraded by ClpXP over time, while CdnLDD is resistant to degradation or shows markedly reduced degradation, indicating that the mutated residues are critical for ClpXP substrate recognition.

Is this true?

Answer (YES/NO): YES